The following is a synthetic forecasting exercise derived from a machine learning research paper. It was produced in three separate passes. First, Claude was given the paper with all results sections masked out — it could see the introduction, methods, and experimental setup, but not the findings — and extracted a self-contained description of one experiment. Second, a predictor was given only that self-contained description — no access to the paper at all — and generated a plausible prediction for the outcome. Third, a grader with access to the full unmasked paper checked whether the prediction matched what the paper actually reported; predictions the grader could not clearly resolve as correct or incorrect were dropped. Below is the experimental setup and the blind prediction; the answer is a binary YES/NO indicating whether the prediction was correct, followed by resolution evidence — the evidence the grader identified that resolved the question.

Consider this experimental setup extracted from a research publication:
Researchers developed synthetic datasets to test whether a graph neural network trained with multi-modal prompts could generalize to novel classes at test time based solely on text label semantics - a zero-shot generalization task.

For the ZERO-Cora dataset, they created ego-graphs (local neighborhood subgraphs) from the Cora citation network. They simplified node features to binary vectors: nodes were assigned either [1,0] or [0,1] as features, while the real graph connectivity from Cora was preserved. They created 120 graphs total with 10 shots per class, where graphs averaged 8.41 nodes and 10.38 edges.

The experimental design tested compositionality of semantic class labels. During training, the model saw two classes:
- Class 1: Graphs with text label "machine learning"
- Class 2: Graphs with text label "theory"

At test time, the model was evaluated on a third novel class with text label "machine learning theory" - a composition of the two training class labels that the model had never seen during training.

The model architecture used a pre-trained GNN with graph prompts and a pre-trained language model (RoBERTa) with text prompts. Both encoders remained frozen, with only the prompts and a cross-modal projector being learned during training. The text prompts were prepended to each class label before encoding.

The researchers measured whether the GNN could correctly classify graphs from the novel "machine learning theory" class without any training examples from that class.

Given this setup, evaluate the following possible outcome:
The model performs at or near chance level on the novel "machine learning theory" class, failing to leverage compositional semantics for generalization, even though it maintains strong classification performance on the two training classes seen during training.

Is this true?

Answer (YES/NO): NO